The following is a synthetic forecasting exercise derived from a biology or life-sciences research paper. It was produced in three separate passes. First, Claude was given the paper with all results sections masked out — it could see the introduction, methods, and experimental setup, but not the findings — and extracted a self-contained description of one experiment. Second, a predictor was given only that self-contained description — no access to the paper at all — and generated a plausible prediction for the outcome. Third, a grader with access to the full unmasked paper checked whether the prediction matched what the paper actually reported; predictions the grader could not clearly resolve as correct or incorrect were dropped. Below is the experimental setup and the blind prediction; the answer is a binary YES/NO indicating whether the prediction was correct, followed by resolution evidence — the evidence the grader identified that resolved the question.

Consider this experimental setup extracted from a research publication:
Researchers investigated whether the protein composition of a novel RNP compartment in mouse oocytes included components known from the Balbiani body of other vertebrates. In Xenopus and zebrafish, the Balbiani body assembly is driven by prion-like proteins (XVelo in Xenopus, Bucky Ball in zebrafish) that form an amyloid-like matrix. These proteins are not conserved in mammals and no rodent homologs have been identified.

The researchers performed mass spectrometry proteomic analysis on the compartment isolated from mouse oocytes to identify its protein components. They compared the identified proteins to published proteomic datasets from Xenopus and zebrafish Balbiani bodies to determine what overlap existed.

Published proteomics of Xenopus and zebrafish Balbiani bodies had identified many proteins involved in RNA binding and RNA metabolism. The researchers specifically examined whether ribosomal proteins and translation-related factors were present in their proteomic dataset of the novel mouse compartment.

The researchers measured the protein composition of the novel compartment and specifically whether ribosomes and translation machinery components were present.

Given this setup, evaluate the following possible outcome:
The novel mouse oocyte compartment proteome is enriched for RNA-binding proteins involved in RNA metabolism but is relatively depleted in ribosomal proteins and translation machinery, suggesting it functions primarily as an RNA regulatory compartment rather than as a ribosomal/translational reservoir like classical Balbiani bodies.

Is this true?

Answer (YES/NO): NO